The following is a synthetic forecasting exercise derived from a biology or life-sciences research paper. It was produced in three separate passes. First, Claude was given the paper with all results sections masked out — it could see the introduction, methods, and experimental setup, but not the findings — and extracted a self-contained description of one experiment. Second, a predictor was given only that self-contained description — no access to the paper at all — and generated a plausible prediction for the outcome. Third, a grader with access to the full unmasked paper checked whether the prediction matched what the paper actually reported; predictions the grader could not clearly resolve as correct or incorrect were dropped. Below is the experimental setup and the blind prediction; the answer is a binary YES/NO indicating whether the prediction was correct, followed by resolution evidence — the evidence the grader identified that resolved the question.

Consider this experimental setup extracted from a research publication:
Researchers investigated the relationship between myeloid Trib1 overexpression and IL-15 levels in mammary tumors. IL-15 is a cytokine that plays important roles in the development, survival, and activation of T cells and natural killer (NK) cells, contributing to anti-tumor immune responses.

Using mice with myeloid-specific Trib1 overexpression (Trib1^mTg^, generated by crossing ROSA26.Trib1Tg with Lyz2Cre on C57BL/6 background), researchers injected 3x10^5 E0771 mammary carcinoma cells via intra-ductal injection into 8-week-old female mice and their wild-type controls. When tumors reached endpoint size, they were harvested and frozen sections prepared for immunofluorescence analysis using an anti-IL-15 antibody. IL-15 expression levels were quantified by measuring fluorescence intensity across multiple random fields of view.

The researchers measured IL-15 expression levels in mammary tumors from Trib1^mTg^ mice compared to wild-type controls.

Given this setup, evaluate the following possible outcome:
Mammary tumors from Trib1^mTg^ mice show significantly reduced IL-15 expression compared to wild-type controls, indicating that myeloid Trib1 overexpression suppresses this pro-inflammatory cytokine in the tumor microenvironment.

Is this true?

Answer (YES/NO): YES